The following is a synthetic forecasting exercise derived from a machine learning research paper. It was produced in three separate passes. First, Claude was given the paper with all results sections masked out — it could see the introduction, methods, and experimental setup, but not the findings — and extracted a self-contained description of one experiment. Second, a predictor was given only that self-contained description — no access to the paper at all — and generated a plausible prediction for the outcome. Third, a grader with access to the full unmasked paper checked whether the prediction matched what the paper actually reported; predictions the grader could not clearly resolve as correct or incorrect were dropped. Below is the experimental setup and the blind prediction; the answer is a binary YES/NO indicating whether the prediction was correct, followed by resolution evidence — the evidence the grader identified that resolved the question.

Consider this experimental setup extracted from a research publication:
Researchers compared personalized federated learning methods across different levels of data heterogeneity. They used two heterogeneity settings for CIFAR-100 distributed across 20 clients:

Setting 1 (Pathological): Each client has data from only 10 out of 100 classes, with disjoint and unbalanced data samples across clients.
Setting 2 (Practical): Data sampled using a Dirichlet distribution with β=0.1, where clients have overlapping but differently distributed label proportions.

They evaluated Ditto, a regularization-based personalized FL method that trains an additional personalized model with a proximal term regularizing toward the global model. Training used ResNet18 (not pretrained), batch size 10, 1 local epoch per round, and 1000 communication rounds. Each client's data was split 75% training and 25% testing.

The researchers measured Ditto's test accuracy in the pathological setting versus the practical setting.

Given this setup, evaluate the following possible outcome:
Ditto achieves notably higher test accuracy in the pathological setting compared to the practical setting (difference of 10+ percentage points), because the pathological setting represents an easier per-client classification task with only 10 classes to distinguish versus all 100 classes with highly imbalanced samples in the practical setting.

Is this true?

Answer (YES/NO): YES